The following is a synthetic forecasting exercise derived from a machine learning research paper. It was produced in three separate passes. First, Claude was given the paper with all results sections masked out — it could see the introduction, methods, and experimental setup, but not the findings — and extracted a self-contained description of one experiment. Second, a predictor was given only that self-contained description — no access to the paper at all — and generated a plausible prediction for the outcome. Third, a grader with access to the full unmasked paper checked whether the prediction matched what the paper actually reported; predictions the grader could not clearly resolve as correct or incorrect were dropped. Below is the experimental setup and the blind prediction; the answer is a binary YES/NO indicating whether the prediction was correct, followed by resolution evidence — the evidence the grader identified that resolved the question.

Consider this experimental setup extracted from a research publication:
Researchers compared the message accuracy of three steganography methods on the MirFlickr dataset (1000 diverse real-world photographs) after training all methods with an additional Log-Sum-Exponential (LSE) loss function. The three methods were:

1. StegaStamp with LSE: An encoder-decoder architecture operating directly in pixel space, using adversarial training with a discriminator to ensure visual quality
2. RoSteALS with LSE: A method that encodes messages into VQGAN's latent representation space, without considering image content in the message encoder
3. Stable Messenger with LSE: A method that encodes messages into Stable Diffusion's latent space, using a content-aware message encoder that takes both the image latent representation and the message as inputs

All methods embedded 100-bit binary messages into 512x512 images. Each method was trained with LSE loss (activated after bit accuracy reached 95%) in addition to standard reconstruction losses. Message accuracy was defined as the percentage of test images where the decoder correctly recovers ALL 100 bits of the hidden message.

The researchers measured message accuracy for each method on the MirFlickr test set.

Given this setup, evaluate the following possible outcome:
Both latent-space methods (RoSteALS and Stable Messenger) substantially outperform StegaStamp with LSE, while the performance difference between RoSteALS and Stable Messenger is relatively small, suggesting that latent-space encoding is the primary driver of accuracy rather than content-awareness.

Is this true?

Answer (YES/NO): NO